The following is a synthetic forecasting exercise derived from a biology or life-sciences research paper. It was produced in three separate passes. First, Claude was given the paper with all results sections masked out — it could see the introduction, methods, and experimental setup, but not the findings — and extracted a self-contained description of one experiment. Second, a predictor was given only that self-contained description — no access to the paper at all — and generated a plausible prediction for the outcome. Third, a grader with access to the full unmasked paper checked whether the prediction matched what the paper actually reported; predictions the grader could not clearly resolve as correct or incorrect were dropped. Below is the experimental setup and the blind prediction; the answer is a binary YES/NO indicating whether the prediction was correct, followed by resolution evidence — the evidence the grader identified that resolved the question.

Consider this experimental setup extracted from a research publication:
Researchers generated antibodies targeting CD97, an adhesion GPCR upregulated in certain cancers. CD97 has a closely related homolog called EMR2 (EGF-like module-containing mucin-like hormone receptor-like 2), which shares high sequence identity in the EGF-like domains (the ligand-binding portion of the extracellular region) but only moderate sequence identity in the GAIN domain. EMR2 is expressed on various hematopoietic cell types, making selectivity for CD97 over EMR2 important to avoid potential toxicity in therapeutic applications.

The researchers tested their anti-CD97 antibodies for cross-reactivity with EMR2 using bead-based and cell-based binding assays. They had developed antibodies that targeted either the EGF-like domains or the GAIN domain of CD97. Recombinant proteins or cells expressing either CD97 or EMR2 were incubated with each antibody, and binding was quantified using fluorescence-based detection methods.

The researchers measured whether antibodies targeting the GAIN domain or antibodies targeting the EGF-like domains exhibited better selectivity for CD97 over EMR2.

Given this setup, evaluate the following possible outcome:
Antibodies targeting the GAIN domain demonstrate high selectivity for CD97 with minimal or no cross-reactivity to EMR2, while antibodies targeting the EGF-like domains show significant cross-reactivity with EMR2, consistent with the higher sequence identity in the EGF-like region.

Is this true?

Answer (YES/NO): NO